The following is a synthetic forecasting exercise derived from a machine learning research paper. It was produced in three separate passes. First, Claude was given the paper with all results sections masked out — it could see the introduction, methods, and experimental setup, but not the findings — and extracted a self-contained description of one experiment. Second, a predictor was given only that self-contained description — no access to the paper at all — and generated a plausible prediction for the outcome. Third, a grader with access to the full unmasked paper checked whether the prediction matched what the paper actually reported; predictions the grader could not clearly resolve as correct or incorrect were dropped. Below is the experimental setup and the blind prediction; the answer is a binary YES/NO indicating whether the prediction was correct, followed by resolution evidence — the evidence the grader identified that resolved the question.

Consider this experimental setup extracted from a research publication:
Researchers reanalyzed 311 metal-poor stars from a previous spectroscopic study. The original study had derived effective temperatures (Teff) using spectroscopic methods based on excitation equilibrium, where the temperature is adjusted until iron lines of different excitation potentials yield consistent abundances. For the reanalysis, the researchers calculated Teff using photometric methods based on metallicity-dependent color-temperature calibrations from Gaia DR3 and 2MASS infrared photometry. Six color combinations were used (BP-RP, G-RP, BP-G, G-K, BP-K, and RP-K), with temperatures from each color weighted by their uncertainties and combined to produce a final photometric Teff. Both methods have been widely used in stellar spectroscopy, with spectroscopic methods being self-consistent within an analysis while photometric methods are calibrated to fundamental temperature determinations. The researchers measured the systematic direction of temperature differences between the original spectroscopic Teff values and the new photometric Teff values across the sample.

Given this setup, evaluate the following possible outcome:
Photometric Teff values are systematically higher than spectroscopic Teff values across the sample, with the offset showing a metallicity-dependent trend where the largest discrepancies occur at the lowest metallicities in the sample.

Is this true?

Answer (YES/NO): NO